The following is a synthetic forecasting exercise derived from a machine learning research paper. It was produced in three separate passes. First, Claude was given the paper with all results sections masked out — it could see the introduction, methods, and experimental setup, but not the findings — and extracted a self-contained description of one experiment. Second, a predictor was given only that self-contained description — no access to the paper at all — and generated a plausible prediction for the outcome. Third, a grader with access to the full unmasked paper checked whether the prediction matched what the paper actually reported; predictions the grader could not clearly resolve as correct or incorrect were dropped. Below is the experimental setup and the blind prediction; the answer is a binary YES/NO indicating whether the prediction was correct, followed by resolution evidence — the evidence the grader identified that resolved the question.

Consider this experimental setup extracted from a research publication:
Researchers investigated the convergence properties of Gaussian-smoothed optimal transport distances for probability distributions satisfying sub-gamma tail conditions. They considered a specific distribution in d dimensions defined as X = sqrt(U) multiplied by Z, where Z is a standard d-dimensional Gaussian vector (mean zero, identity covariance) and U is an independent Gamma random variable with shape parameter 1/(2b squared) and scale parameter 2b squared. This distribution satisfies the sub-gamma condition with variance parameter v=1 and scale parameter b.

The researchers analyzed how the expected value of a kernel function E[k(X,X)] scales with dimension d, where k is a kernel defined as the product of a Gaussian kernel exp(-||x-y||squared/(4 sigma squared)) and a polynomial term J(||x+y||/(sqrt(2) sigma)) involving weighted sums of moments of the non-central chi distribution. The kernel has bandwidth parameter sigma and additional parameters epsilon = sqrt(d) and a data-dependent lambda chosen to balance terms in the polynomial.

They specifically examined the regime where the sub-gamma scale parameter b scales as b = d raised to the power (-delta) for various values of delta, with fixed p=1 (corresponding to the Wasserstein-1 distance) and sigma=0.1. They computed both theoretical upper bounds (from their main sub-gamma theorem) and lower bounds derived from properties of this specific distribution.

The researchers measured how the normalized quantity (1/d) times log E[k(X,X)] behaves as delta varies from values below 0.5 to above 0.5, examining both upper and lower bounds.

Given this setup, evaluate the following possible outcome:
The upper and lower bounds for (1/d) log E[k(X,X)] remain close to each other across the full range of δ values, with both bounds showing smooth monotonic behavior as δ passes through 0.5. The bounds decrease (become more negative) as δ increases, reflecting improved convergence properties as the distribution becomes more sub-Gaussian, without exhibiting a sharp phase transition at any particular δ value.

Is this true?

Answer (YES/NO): NO